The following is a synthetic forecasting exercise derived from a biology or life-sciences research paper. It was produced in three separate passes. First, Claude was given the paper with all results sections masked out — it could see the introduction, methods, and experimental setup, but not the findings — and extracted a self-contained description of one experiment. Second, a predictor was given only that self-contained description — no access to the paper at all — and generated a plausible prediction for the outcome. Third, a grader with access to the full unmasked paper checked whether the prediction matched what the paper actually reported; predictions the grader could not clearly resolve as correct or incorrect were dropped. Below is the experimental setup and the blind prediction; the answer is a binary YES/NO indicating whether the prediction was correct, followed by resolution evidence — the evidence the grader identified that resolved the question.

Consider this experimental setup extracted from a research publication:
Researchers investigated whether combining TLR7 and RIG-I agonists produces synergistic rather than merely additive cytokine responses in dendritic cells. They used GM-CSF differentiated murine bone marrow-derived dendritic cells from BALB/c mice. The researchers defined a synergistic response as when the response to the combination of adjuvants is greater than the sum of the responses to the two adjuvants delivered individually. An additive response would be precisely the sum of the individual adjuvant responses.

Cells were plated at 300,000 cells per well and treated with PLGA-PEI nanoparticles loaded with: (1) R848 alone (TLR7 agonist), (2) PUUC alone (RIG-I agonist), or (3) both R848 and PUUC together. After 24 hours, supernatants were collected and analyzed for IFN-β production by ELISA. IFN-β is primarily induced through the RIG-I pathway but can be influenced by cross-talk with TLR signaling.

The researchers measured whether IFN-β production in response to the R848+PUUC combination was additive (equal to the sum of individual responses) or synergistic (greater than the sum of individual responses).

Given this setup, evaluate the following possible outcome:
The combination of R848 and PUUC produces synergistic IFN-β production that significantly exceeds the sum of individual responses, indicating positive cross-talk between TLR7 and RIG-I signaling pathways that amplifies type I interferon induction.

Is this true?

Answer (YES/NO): NO